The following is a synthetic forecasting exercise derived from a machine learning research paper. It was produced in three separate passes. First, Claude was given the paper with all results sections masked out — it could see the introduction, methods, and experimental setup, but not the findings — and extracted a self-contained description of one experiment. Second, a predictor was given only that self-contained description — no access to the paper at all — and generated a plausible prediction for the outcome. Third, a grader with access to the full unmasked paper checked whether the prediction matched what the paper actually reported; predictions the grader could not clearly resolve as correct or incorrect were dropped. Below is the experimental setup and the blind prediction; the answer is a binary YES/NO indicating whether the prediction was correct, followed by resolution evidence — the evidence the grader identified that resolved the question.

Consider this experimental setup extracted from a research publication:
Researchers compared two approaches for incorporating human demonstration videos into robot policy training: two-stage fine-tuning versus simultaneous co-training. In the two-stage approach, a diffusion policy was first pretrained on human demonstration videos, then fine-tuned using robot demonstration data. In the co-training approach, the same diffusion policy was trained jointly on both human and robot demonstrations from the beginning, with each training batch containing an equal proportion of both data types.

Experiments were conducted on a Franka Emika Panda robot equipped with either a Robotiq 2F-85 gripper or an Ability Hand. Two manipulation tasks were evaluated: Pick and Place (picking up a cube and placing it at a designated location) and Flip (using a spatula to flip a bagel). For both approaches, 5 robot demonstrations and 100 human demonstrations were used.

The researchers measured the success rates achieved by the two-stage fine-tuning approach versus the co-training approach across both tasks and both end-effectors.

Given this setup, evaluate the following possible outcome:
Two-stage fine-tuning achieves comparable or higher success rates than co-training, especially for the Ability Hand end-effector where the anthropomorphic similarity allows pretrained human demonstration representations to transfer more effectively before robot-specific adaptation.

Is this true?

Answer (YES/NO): NO